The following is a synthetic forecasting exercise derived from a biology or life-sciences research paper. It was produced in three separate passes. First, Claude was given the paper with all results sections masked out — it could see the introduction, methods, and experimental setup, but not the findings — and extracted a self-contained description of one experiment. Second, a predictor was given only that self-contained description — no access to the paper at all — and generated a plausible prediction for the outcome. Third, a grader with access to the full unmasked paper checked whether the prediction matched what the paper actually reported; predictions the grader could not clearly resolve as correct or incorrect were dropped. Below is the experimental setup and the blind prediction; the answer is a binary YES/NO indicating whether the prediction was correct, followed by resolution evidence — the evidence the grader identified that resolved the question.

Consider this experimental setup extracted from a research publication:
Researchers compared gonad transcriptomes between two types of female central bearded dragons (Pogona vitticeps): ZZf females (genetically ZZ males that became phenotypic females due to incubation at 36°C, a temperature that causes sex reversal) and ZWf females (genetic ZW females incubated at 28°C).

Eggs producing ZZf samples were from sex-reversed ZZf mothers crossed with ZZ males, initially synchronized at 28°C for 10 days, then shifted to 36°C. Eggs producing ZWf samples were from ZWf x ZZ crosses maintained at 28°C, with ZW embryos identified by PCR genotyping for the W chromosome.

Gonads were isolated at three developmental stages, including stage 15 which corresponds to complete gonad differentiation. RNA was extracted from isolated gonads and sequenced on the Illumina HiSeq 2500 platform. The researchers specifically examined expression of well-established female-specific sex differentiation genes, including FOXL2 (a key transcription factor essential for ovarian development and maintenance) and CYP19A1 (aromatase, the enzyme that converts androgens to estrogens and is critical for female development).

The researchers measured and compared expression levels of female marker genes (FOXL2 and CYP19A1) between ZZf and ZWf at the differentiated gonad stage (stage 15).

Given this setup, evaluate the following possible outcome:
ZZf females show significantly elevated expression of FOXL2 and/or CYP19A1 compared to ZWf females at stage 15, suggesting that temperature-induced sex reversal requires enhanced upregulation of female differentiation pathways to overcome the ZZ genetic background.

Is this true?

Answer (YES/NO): NO